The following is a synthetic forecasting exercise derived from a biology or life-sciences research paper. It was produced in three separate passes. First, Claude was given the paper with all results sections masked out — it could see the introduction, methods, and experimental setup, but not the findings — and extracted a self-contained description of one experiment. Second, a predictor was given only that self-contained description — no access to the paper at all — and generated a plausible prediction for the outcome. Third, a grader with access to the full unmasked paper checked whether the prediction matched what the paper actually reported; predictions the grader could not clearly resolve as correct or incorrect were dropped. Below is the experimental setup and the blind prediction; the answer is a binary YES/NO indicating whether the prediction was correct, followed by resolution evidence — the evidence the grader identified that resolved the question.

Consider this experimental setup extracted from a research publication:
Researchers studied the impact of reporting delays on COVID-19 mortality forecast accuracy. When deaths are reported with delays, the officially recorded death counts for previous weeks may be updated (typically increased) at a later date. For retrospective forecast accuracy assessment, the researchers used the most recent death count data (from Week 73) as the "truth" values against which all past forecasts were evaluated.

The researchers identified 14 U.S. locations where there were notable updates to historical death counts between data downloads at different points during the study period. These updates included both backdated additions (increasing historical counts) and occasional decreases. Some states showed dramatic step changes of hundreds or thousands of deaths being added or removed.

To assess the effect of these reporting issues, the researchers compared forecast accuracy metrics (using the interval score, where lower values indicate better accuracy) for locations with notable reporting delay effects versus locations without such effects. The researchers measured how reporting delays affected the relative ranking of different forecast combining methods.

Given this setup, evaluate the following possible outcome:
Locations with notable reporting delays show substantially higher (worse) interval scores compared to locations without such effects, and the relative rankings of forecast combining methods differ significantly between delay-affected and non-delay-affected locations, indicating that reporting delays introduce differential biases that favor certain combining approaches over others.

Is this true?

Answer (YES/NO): NO